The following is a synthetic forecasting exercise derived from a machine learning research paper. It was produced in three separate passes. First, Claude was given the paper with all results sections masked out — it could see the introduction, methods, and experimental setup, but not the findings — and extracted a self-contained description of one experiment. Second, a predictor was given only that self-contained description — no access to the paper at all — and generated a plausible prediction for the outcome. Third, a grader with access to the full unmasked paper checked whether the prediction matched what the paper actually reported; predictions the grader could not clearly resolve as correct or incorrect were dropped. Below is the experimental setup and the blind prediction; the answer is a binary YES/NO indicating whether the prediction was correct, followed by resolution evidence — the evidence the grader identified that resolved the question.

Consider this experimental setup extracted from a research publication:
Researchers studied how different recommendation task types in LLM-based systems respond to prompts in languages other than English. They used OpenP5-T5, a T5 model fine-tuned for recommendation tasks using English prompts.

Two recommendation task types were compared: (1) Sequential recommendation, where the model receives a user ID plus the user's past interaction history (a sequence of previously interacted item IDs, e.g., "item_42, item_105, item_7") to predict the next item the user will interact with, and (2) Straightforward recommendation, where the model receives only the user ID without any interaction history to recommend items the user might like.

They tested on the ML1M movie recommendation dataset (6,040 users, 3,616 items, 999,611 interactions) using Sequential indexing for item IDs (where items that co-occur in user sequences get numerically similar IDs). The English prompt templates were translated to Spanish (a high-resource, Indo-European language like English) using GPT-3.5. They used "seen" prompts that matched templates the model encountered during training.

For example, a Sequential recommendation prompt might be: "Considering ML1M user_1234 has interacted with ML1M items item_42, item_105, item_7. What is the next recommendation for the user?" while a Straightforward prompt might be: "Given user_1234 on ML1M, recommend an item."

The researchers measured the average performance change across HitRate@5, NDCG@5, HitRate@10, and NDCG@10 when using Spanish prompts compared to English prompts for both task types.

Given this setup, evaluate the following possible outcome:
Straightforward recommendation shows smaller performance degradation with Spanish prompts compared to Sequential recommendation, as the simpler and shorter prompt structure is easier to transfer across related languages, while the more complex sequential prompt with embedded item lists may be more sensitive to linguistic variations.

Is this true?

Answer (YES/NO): YES